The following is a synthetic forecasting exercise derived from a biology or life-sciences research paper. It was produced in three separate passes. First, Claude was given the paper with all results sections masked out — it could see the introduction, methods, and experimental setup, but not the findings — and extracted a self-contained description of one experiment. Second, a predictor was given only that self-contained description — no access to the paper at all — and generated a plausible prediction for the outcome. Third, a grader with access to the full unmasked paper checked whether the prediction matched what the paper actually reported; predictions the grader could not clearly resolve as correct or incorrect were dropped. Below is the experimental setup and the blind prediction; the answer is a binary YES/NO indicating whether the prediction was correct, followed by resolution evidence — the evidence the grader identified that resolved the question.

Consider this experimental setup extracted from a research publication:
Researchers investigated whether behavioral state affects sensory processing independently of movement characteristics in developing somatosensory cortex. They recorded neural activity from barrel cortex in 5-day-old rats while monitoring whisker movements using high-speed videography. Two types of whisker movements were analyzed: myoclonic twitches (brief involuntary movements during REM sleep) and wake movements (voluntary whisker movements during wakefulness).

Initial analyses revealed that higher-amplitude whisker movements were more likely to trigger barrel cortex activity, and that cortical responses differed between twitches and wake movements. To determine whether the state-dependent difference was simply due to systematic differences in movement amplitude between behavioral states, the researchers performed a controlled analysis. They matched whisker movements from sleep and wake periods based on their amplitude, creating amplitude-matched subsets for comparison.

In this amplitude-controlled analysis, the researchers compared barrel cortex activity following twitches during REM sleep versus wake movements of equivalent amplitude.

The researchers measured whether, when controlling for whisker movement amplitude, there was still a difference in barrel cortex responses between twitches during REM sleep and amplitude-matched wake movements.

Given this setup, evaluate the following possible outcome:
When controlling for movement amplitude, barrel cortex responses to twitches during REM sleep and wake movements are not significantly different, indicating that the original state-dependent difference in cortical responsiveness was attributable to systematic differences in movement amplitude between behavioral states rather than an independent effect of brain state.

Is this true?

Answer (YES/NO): NO